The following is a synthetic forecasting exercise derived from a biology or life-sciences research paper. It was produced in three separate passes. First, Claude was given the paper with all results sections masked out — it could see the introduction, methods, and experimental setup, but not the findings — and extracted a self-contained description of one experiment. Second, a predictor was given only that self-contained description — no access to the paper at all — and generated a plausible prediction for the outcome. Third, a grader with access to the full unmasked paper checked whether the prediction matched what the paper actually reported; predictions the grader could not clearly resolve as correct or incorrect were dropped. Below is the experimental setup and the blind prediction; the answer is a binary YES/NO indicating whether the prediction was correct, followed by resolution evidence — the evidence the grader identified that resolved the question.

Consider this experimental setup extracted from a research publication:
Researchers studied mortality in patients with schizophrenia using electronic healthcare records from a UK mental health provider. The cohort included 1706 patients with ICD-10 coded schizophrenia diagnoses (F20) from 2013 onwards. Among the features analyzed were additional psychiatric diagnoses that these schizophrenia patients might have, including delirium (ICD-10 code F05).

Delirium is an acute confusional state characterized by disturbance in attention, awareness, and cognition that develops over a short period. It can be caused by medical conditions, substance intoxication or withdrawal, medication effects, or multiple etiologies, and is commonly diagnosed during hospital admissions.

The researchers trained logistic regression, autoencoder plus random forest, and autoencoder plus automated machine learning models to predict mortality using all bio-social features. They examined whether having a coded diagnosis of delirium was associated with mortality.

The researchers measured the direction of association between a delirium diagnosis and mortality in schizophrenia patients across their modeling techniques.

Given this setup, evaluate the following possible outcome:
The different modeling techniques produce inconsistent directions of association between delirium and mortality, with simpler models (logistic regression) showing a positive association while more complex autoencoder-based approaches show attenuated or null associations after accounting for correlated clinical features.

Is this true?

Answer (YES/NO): NO